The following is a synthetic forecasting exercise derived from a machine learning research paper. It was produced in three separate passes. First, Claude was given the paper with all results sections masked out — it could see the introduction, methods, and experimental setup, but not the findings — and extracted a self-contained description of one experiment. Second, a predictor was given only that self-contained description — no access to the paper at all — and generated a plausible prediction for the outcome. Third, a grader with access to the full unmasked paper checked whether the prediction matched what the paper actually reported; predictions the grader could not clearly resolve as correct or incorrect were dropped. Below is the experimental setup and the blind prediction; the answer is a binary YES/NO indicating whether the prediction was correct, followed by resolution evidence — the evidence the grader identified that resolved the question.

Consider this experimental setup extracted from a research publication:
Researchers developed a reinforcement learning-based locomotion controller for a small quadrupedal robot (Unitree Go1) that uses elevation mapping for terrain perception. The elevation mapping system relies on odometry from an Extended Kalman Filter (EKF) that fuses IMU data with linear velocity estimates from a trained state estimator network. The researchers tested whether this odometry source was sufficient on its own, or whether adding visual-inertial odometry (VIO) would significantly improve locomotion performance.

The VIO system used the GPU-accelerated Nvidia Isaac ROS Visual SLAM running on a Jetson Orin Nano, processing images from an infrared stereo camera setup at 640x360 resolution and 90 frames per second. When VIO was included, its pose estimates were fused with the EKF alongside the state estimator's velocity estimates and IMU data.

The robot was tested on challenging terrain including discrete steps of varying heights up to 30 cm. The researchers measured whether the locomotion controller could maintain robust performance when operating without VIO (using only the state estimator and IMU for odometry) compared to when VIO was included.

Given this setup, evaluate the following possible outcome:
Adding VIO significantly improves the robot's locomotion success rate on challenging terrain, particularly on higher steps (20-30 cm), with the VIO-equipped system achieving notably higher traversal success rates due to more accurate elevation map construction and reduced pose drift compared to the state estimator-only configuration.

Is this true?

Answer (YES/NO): NO